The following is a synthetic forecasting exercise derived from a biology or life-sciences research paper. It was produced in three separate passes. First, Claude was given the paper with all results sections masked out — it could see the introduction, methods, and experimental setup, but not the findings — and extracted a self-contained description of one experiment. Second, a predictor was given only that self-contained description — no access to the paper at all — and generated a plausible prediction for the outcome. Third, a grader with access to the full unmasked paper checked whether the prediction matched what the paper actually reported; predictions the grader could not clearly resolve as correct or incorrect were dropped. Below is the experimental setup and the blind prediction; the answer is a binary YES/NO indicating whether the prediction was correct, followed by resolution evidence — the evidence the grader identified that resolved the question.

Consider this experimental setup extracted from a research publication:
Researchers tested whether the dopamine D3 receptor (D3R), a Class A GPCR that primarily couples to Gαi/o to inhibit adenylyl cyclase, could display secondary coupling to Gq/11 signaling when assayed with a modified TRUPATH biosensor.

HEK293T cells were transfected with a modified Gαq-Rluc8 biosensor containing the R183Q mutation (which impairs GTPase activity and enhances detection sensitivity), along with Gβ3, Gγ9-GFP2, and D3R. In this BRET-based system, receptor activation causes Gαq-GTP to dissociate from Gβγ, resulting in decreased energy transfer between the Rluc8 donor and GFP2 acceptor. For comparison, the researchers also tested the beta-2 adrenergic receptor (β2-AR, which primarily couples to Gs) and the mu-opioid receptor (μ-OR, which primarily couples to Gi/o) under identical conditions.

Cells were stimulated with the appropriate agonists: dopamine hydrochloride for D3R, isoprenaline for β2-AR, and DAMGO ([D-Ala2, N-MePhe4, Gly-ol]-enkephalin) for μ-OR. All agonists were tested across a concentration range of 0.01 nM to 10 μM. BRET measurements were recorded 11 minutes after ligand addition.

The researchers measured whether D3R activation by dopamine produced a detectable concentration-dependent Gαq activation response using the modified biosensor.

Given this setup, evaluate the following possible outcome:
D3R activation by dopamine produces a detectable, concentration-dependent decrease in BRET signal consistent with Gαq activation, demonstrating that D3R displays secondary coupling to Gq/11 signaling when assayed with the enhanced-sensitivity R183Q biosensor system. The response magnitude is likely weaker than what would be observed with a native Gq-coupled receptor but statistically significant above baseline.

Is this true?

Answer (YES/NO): NO